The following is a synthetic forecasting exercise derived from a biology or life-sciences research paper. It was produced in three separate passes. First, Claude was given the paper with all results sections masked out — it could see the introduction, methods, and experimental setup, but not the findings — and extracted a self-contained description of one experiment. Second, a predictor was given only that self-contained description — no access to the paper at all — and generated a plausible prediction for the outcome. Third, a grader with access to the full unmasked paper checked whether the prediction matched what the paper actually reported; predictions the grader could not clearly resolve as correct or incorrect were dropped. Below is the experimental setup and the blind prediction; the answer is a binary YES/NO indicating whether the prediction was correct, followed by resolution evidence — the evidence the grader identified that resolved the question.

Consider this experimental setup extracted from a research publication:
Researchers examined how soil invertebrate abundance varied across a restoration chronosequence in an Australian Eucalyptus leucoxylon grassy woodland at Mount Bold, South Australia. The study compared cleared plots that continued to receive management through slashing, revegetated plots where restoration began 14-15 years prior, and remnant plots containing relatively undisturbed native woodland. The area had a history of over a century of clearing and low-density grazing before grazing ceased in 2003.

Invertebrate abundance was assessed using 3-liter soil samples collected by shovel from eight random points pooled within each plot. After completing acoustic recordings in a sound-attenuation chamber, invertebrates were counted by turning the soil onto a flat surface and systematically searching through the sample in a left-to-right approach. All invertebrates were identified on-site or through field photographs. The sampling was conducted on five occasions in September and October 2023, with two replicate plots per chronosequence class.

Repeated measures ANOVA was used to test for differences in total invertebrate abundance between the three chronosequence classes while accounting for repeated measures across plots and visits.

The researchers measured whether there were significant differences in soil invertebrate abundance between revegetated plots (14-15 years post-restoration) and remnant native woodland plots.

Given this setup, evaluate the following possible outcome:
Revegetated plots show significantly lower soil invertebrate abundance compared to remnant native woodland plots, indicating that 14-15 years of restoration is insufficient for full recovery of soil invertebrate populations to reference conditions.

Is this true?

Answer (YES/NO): NO